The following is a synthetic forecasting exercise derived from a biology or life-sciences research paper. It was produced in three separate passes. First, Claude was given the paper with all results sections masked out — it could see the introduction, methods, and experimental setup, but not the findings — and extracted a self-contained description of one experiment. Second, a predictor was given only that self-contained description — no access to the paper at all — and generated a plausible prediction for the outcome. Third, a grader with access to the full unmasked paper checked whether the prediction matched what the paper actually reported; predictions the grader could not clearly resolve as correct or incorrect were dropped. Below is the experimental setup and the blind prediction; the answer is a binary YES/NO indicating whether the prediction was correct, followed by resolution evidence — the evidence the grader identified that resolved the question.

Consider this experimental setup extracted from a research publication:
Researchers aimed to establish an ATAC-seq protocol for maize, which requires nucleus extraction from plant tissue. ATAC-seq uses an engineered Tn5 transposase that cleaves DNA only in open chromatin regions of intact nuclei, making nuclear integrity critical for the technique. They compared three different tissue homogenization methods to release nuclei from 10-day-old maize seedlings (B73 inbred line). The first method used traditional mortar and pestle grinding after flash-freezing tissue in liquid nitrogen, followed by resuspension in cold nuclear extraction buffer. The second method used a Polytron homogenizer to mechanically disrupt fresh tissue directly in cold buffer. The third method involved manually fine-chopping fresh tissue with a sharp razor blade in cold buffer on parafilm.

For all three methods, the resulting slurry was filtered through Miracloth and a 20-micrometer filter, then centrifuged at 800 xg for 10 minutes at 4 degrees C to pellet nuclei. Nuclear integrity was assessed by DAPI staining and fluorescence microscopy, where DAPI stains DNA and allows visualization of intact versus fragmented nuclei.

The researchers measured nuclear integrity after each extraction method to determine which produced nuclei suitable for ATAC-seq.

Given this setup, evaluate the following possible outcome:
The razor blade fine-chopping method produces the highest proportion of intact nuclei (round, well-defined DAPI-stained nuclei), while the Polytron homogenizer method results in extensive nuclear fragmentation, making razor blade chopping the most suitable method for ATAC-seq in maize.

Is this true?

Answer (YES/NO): YES